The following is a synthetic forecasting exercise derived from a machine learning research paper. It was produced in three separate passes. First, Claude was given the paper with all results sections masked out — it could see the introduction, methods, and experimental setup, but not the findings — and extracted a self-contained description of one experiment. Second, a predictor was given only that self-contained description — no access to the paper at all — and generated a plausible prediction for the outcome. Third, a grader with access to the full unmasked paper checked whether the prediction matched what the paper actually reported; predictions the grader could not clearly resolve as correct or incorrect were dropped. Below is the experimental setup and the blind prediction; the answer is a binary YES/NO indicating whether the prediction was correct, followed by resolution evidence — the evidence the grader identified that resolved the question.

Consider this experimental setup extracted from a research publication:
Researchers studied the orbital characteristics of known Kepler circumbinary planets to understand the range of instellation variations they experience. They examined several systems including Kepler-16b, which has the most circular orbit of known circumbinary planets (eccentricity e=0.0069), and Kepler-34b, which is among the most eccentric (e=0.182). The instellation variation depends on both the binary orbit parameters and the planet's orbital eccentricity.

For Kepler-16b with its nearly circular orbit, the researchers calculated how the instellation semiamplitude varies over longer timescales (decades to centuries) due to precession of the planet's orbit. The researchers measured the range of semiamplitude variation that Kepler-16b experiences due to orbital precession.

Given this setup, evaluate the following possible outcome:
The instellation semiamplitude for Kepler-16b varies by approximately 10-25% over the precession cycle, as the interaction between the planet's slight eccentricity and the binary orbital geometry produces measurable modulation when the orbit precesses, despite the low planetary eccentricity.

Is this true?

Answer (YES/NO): YES